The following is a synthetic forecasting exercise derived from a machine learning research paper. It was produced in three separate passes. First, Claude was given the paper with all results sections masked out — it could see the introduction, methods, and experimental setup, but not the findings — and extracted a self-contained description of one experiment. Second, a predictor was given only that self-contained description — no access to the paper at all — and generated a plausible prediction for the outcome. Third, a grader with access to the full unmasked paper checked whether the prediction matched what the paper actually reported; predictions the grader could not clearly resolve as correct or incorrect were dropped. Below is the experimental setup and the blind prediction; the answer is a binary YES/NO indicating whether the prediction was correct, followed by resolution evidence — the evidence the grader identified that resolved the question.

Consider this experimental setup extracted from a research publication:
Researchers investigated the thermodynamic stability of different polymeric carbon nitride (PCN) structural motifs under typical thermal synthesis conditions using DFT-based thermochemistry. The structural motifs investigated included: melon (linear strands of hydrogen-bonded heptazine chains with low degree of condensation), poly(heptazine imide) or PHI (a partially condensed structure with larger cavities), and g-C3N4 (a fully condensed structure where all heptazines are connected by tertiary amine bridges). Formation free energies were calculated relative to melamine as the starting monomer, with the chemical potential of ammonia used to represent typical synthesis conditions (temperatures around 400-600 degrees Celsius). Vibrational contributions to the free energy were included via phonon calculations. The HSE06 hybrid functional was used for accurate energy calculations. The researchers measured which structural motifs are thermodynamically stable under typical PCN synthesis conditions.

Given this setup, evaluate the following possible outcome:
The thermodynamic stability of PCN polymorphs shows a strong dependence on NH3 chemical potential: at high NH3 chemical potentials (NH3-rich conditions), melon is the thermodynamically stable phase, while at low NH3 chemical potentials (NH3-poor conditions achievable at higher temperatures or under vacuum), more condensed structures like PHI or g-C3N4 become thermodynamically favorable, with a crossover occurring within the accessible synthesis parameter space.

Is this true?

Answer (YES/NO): YES